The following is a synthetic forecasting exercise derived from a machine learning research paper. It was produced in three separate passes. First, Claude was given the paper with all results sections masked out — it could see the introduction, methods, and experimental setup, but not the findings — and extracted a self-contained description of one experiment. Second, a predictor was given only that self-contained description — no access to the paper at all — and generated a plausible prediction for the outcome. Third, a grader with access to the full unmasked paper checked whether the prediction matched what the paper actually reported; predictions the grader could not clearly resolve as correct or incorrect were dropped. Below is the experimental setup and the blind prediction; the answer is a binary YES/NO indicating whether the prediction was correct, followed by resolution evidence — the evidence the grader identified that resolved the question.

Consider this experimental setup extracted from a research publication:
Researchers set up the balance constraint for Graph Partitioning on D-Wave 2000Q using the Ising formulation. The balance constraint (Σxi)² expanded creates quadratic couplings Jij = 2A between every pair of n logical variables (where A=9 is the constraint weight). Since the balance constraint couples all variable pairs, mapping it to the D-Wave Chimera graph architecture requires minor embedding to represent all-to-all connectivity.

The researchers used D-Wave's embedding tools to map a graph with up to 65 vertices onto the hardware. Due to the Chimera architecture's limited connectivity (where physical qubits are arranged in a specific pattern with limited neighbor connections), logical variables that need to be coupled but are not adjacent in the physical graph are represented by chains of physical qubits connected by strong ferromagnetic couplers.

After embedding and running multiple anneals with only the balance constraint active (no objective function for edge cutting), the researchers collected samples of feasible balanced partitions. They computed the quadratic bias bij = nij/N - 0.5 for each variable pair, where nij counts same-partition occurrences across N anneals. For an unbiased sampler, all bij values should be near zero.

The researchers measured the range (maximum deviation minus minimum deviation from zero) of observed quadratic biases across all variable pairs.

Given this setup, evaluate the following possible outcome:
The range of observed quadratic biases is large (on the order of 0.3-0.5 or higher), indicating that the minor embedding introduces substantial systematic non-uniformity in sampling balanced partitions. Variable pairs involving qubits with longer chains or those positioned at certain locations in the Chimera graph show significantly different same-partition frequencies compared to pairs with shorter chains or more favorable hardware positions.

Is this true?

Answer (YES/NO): YES